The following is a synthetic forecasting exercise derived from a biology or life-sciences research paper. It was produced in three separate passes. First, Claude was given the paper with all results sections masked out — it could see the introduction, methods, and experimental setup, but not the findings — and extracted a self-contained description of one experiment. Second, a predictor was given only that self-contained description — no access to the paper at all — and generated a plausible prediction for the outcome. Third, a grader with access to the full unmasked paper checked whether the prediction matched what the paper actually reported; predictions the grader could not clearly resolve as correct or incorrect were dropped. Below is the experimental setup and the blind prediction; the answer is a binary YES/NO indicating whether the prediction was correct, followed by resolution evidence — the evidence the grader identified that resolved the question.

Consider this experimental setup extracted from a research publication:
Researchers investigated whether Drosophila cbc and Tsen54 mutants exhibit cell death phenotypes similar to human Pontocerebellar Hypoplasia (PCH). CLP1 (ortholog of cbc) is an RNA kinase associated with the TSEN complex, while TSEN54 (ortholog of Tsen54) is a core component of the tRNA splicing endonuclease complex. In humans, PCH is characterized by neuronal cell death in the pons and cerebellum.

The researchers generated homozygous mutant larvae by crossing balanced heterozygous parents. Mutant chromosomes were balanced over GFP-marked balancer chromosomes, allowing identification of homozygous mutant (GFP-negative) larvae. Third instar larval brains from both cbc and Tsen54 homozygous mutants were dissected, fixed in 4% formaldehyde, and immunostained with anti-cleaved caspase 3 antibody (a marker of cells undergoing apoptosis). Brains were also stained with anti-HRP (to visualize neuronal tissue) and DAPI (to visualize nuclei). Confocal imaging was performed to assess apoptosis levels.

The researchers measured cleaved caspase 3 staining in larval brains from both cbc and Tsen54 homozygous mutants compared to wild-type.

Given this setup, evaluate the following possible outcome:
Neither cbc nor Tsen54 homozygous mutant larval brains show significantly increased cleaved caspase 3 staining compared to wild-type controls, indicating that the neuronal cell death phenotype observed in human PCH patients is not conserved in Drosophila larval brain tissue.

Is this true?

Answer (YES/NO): NO